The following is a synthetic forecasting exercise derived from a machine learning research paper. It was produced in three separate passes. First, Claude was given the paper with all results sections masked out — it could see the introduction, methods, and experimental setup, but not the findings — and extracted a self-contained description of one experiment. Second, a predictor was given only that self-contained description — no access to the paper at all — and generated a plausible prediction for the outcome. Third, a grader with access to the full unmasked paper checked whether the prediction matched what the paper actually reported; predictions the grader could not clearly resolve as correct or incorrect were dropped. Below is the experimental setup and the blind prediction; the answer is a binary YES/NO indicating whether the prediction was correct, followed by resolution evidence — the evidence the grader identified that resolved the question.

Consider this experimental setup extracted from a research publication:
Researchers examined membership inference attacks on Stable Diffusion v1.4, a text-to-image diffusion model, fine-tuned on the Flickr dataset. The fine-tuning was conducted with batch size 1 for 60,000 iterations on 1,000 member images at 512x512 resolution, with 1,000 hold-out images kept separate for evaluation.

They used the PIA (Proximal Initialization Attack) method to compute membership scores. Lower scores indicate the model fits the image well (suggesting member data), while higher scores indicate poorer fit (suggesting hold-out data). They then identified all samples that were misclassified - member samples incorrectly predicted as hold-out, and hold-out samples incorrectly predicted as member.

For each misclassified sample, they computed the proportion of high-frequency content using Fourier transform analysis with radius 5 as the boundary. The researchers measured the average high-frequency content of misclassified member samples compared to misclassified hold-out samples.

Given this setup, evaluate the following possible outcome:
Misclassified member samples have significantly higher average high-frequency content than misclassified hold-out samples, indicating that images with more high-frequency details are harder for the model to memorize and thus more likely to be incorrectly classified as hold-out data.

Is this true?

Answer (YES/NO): YES